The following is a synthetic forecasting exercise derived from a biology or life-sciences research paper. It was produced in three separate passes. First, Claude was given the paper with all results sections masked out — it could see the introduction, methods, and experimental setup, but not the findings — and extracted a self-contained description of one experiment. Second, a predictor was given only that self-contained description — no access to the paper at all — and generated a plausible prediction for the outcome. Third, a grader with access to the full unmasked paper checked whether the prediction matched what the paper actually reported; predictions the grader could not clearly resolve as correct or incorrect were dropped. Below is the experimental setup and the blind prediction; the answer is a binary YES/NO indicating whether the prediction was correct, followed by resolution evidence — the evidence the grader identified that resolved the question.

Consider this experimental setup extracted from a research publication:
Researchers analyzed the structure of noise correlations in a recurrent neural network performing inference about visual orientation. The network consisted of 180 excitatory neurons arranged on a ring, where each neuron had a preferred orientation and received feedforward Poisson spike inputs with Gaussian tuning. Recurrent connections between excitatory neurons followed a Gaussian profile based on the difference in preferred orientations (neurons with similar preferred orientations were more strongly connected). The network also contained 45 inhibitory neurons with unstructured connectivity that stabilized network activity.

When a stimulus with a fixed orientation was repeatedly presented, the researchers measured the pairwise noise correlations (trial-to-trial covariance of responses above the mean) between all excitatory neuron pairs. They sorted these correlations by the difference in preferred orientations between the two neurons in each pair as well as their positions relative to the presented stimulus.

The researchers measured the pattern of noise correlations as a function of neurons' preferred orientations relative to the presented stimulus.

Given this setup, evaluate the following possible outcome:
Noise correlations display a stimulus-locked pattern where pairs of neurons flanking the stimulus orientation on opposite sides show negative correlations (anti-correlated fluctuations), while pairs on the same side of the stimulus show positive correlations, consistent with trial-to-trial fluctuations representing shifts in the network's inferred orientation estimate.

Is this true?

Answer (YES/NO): YES